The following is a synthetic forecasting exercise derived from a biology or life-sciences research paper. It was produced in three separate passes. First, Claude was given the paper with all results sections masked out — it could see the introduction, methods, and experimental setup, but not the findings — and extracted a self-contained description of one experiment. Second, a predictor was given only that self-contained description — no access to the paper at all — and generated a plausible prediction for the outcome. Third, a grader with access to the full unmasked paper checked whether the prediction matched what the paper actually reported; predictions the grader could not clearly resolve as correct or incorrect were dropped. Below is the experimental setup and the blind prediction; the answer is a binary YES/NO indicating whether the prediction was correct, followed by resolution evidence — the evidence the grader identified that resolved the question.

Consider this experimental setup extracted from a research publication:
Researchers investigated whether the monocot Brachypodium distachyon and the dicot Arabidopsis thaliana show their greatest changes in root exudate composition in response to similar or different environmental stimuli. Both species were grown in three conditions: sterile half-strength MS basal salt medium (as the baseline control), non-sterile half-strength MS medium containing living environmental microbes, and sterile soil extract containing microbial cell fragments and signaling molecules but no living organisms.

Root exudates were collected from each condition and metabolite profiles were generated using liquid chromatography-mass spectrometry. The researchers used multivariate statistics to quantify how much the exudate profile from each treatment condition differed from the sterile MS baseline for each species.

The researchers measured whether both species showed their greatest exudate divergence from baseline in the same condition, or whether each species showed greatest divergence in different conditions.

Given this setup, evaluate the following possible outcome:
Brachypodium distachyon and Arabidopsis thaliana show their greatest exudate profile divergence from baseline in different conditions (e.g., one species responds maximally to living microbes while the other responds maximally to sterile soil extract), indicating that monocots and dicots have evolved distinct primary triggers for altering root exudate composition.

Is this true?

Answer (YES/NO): YES